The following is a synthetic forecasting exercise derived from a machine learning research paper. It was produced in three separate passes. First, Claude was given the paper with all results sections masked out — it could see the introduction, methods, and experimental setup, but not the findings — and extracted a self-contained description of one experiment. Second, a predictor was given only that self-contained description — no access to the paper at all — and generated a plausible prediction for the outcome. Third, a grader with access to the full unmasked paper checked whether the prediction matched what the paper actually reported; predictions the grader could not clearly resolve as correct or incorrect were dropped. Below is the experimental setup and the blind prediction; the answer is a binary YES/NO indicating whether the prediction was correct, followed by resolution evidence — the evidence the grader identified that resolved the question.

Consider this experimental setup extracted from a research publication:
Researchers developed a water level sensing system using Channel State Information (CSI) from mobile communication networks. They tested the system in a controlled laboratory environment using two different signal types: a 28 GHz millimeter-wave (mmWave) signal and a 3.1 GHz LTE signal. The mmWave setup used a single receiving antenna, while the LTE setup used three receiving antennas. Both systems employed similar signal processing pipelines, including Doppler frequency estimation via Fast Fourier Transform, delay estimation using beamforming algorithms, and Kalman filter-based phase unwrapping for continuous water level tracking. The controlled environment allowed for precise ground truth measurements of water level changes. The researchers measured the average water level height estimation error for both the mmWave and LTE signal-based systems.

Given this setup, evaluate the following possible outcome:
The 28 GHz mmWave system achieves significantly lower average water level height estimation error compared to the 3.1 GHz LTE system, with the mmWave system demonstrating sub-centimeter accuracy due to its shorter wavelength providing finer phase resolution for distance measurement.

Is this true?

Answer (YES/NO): YES